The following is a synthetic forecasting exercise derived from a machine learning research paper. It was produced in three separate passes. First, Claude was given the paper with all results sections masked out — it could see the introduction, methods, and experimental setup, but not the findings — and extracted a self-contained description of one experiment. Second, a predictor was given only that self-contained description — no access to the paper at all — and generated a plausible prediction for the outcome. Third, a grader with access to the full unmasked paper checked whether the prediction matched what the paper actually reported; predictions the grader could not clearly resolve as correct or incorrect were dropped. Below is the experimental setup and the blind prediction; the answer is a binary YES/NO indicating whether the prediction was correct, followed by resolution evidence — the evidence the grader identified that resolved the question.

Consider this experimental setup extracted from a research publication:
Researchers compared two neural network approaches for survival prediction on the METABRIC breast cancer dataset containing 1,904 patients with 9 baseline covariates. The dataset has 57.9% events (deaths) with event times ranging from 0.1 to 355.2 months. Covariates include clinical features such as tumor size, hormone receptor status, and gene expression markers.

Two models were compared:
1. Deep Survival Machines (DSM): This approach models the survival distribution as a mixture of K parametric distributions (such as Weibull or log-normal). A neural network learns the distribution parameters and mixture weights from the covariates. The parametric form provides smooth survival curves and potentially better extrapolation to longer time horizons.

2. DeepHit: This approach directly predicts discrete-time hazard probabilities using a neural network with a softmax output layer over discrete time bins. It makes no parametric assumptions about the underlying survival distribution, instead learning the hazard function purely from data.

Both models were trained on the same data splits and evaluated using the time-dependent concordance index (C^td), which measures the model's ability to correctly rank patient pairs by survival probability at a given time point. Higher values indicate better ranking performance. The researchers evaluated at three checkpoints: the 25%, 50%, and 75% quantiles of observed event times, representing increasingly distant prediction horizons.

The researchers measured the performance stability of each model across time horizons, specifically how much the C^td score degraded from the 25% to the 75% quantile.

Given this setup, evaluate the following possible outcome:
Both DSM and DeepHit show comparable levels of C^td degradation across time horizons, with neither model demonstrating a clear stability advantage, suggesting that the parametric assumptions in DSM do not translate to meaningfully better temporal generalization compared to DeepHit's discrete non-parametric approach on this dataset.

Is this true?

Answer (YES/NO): NO